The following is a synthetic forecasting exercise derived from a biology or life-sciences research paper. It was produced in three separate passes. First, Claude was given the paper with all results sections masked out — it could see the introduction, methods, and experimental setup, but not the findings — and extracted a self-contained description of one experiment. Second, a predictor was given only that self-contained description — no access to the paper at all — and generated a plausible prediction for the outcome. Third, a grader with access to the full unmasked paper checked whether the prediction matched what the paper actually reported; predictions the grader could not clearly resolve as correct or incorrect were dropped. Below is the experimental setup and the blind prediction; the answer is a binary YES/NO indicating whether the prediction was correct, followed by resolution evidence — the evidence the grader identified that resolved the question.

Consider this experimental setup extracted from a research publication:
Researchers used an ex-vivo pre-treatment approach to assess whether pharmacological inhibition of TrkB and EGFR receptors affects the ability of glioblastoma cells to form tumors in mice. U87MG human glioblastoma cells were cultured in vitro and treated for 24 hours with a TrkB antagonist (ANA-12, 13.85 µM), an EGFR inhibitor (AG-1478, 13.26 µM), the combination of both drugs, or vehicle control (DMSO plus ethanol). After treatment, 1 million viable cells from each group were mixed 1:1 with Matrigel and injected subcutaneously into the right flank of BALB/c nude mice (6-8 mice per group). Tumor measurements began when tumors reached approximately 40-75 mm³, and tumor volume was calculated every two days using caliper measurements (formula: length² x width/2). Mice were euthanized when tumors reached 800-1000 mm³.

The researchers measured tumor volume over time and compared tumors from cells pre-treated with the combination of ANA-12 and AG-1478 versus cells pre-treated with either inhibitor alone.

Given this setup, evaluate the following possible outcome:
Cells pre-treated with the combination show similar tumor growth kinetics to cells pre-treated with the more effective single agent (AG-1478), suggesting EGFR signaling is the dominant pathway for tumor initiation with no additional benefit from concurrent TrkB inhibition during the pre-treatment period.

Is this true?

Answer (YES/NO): NO